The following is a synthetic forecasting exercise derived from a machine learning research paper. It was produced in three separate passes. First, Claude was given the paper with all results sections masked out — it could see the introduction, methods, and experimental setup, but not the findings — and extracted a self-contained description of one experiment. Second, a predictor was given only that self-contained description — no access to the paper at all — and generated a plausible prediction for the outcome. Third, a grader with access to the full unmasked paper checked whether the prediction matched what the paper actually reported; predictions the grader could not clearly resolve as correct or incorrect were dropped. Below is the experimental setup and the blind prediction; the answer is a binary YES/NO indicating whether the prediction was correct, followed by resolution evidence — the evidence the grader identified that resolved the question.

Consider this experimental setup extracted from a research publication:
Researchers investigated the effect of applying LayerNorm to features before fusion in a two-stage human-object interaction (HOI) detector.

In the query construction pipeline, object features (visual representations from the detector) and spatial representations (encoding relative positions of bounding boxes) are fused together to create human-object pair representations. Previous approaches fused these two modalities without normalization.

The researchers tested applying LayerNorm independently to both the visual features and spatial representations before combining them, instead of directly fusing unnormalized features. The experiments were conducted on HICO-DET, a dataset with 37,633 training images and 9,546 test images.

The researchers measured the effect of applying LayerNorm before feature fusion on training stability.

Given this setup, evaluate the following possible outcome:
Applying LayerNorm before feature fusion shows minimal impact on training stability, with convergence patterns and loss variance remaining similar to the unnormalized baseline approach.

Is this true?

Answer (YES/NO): NO